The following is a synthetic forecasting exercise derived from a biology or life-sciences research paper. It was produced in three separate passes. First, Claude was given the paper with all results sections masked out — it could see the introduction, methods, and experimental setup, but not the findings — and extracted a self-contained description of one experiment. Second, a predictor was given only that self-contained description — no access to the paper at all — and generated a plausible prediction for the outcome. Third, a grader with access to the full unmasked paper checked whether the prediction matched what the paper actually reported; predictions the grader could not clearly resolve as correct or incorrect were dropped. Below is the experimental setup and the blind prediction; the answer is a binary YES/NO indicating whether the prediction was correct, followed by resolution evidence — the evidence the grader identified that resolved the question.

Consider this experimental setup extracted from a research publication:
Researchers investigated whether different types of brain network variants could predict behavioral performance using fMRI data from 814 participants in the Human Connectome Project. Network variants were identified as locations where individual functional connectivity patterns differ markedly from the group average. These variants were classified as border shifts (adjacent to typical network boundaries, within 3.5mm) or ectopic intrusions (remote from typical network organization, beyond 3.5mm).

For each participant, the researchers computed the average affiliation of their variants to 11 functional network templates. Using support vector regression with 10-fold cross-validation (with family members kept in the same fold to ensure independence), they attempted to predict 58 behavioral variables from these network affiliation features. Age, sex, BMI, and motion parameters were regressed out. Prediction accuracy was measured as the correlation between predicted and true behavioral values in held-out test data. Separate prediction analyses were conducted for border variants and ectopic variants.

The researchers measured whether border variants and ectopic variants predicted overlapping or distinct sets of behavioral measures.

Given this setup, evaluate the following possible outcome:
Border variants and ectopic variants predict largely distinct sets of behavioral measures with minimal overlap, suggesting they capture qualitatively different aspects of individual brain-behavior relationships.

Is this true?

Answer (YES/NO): YES